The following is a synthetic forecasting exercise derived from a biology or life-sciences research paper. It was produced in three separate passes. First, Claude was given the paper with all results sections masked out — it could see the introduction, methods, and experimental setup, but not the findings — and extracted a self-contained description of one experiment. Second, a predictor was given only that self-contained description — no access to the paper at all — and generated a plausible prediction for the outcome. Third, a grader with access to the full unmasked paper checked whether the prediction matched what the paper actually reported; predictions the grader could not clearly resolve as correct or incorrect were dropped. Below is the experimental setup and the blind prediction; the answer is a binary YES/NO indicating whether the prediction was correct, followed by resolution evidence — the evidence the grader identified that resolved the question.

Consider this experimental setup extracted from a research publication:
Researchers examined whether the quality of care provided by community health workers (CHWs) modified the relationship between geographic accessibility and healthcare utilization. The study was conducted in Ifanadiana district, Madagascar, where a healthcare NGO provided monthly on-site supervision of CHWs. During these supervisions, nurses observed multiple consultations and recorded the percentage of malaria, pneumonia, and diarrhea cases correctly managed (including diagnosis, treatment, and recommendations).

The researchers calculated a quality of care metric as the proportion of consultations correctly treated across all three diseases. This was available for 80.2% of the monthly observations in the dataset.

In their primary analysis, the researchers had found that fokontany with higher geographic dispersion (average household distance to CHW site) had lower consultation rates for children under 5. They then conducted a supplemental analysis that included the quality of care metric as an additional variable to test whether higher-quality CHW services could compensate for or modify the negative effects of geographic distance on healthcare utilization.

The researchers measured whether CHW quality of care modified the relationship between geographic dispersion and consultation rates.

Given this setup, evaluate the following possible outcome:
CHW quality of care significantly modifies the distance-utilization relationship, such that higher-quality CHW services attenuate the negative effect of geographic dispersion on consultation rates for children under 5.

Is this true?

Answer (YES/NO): NO